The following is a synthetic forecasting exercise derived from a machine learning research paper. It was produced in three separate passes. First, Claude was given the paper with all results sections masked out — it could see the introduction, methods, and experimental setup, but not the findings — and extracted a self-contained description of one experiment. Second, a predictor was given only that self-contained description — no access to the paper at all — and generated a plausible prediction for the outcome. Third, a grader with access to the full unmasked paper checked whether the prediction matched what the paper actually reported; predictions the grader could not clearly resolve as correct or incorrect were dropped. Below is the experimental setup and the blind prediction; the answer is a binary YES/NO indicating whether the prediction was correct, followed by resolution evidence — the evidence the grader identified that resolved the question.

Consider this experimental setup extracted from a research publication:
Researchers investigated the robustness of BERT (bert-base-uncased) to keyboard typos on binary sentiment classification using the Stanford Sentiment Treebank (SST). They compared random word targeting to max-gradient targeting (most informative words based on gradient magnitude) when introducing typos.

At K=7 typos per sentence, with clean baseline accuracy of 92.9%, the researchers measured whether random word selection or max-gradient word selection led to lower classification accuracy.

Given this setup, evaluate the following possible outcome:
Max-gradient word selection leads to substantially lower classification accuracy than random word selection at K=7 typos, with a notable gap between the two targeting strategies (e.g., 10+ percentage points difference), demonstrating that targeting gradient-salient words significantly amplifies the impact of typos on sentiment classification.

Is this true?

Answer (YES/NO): NO